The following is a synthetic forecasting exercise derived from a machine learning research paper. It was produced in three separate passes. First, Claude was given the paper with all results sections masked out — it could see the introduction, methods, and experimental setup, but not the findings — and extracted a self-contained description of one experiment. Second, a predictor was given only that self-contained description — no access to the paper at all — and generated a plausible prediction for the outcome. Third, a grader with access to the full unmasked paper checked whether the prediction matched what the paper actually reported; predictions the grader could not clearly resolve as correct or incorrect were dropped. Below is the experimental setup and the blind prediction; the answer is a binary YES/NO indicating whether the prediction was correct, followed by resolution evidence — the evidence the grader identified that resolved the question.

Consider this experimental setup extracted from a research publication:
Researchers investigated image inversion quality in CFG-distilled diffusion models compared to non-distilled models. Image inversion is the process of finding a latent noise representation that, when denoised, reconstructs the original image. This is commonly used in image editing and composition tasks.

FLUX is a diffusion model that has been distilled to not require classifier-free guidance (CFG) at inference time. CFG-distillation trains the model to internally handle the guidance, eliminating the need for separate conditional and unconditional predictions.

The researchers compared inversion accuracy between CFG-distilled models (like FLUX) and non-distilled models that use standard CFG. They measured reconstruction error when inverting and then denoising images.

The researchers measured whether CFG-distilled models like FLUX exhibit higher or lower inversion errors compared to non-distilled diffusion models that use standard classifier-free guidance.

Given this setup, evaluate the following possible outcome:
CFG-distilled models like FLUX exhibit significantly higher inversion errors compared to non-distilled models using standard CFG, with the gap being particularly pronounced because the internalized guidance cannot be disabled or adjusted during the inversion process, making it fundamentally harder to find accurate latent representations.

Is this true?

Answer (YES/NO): NO